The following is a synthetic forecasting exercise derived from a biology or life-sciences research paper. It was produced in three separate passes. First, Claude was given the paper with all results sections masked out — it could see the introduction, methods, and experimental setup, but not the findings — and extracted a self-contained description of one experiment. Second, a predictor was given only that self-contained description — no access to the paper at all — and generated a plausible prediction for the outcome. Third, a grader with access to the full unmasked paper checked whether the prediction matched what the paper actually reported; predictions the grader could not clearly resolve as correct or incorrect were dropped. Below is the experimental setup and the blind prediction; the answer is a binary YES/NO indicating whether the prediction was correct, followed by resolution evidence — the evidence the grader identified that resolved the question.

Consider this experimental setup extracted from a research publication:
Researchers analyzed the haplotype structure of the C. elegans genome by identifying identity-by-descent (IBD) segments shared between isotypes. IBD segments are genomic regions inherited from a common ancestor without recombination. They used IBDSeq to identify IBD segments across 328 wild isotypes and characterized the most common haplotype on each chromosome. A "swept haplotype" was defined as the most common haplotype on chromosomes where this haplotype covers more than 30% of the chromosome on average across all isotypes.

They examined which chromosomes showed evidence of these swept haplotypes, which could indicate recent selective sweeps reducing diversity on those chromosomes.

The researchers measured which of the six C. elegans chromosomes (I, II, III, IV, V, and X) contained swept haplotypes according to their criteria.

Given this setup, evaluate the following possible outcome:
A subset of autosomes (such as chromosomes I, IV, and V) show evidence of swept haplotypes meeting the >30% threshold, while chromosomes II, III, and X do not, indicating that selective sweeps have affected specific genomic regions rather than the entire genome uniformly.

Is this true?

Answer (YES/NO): NO